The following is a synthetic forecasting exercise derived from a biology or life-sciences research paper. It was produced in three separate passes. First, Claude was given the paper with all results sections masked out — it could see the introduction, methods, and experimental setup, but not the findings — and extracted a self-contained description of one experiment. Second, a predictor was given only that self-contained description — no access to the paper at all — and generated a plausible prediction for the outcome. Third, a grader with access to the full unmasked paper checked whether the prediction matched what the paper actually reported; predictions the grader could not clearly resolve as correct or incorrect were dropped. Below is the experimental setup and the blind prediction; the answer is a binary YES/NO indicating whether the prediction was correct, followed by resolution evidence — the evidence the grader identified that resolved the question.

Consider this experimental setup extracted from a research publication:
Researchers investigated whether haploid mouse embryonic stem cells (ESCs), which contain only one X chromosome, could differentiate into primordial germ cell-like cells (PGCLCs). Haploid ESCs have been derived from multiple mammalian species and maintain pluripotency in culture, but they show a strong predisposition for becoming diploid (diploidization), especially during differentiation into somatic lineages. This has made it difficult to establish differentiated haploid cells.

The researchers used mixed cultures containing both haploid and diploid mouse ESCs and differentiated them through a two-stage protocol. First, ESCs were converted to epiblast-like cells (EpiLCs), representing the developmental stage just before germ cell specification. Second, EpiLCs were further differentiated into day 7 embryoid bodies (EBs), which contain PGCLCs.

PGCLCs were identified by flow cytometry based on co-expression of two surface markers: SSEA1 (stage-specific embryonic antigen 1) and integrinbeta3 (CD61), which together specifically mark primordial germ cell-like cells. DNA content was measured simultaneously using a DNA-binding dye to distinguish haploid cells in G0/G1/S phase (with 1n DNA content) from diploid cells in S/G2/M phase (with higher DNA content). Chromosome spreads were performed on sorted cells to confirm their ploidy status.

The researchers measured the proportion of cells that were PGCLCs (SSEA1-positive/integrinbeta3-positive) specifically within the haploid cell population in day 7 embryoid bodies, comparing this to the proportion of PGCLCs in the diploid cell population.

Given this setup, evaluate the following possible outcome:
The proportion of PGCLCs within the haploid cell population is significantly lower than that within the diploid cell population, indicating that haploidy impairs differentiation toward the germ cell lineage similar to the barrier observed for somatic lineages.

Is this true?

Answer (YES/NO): NO